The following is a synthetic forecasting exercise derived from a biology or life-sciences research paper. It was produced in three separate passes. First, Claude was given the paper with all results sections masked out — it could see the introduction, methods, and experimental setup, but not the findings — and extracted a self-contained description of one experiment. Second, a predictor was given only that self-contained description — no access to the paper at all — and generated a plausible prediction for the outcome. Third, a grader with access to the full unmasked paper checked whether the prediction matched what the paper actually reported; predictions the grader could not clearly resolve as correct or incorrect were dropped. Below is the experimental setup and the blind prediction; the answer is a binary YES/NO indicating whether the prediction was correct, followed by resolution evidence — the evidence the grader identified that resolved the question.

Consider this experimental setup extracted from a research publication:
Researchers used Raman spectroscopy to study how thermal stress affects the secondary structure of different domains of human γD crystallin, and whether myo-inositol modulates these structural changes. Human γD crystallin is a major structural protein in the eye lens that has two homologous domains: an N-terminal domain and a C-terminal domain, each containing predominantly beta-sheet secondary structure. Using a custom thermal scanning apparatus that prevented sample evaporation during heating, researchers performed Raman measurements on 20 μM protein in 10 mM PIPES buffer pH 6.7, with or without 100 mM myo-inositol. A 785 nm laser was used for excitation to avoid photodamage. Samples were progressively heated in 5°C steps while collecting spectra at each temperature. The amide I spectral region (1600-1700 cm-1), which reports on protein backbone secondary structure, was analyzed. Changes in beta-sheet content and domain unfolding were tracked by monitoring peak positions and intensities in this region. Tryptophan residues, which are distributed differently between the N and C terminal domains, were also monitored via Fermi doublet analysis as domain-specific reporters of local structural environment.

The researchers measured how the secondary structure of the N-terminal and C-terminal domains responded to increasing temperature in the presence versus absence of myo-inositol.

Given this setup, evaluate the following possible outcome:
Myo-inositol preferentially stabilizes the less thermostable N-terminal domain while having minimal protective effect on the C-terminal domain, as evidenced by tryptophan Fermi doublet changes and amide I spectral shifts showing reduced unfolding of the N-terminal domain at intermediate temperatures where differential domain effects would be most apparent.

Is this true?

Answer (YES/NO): NO